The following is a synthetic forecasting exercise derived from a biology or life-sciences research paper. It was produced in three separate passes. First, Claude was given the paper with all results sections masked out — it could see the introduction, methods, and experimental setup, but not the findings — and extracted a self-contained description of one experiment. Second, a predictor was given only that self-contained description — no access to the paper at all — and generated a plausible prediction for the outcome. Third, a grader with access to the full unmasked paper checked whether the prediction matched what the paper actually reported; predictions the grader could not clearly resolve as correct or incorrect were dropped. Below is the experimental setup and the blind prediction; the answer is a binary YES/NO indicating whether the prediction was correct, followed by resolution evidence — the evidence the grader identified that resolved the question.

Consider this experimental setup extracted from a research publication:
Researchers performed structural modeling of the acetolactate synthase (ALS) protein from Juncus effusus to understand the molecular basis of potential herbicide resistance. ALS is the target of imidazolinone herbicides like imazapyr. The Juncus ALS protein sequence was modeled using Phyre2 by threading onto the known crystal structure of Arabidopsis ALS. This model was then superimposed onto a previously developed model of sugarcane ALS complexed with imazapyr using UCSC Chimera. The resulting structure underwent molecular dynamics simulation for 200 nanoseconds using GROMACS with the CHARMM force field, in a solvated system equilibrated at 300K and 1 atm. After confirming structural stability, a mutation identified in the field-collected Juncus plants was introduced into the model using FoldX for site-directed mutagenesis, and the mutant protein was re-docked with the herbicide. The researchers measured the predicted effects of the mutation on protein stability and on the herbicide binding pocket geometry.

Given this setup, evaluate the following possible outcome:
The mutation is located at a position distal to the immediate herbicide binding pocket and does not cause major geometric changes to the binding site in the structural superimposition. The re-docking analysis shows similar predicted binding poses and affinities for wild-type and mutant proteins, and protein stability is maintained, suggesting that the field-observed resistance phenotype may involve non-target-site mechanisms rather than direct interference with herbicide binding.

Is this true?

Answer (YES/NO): NO